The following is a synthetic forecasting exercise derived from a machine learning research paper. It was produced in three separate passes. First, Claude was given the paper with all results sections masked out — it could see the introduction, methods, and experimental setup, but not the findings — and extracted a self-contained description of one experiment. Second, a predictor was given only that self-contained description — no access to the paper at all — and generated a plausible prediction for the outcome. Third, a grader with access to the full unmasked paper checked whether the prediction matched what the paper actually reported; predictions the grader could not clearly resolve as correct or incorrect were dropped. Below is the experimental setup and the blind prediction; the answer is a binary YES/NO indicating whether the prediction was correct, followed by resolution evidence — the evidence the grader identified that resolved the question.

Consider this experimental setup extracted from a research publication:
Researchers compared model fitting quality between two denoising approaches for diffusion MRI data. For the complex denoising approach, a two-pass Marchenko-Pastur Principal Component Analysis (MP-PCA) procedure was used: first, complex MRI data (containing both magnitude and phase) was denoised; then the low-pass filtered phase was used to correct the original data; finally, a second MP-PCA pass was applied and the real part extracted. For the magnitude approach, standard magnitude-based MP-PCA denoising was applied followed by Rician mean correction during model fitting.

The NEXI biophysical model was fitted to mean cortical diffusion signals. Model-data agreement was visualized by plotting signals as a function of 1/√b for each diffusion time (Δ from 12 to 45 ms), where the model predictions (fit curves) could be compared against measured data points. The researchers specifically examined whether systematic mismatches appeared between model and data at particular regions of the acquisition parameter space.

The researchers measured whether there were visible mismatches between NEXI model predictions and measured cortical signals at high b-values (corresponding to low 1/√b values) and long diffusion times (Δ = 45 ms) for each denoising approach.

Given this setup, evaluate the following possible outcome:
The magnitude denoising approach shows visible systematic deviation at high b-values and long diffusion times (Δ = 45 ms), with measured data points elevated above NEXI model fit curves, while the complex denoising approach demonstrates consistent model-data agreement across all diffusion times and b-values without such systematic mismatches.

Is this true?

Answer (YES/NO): NO